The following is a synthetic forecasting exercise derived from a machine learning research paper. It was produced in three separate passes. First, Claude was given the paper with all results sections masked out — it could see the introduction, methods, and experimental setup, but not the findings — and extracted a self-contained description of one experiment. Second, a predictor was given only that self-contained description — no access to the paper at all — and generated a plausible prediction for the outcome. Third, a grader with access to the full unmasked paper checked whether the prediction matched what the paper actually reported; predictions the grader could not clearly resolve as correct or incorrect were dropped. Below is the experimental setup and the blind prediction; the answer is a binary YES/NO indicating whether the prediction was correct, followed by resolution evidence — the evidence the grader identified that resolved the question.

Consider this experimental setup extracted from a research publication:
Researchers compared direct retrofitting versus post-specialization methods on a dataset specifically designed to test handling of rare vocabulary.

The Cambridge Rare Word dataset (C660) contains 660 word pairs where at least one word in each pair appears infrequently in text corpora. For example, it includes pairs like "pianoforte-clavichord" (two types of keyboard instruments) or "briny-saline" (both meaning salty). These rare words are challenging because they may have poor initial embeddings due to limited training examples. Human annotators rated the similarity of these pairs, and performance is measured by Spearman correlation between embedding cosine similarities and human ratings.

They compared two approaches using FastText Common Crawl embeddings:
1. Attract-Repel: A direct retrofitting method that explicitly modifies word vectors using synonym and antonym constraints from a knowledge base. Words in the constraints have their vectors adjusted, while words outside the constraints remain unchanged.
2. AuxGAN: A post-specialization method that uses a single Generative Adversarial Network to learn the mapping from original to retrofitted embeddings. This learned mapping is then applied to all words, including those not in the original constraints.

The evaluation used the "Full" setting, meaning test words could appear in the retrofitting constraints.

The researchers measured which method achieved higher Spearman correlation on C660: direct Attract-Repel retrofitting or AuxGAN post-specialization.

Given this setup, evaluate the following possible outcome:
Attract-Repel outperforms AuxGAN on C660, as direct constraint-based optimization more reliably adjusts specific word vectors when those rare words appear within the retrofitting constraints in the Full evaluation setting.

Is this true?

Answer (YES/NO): NO